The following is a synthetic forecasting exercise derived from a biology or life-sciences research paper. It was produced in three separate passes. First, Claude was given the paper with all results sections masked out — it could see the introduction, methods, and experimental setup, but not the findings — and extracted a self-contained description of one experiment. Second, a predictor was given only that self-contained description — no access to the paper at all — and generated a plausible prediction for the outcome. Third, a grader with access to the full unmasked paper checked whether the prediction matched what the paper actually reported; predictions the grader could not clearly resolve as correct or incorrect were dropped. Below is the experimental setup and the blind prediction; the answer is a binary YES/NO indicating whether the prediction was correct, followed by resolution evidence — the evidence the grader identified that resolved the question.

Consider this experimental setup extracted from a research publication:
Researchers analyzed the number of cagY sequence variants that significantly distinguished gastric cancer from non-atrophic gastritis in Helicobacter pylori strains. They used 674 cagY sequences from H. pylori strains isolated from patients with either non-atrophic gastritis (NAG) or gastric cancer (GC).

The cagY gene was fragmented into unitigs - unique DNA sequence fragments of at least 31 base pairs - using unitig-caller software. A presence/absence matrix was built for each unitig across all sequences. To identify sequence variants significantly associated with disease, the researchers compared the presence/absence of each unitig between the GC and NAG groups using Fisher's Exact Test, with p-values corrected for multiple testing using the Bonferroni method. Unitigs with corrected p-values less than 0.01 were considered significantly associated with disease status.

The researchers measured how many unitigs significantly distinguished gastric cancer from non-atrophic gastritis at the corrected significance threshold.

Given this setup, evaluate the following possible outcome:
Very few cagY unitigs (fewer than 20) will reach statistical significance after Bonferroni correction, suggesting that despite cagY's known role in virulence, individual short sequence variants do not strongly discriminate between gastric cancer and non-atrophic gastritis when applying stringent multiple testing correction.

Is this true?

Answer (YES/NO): NO